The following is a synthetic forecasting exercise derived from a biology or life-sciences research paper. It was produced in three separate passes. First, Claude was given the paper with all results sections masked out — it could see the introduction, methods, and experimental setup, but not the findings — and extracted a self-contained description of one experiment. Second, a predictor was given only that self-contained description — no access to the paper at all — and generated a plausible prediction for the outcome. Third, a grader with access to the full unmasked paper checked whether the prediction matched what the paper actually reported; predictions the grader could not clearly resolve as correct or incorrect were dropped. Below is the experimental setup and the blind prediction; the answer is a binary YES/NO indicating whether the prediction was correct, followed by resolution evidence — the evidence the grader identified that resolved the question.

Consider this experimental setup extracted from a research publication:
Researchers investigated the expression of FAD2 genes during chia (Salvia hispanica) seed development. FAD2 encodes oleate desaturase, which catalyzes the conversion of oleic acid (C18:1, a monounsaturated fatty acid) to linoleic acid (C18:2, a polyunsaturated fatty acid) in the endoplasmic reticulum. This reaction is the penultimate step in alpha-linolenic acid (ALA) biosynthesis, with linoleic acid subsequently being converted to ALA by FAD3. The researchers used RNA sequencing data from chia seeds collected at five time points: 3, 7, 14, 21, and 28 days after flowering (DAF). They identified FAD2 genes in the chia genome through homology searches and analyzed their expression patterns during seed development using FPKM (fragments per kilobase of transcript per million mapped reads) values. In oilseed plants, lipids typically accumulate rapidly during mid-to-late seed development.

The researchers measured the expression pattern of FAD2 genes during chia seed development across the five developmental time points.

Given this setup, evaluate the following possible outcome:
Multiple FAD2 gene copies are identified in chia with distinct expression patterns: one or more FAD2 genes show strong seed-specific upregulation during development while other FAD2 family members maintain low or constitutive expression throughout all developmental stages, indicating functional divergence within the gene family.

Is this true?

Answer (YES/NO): NO